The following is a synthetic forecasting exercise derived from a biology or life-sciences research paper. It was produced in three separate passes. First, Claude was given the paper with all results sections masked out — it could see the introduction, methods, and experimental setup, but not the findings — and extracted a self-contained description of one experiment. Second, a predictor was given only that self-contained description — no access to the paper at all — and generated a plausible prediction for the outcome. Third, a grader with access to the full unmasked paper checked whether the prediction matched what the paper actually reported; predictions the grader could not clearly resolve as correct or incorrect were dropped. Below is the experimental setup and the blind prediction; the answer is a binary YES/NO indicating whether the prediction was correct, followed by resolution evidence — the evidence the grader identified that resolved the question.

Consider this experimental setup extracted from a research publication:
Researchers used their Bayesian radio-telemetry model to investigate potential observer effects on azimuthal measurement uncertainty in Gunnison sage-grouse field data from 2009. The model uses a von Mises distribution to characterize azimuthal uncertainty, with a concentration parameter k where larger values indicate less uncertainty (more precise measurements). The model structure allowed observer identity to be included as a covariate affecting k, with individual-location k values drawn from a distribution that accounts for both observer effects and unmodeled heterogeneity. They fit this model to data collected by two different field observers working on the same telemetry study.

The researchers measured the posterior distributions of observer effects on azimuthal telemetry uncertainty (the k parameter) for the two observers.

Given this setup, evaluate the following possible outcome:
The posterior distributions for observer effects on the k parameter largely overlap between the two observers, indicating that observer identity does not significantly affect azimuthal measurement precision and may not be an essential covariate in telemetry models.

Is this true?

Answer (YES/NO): NO